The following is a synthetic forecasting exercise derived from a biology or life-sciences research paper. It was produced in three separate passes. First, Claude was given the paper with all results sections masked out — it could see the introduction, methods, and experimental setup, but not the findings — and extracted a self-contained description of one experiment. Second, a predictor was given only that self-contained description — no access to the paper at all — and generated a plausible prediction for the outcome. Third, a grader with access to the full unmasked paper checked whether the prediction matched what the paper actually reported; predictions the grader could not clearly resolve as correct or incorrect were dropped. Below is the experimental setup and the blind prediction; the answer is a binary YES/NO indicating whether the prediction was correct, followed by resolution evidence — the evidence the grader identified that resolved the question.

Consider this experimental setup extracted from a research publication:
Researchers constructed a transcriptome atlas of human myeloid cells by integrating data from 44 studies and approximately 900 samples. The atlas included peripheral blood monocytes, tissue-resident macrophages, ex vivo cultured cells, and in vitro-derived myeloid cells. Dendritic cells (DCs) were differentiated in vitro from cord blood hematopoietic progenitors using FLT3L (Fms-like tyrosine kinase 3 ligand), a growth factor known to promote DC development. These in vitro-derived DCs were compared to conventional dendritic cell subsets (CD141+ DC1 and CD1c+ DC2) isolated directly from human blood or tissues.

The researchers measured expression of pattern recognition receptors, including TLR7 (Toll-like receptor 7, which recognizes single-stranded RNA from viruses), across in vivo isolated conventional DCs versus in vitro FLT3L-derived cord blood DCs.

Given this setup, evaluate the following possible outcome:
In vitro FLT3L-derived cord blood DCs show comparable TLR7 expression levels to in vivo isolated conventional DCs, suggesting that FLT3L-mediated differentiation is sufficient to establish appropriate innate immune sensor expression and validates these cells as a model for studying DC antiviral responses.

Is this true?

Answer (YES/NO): NO